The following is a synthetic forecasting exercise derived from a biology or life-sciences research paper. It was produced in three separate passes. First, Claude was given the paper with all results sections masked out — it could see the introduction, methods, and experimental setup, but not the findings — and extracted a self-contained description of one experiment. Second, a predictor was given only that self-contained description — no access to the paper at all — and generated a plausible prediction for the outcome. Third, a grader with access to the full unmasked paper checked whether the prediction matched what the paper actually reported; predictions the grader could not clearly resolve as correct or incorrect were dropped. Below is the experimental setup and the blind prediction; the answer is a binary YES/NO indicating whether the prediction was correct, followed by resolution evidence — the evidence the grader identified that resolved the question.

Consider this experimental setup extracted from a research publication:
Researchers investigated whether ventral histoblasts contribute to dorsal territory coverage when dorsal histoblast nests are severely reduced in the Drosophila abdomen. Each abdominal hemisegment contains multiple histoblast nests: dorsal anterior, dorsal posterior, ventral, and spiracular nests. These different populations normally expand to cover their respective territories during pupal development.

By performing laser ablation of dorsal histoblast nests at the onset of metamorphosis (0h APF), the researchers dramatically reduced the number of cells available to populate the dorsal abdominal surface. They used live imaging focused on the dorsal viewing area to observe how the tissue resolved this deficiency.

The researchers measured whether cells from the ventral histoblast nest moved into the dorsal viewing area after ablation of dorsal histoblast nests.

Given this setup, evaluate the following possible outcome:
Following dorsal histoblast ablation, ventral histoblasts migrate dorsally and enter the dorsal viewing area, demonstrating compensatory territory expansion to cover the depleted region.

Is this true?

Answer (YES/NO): YES